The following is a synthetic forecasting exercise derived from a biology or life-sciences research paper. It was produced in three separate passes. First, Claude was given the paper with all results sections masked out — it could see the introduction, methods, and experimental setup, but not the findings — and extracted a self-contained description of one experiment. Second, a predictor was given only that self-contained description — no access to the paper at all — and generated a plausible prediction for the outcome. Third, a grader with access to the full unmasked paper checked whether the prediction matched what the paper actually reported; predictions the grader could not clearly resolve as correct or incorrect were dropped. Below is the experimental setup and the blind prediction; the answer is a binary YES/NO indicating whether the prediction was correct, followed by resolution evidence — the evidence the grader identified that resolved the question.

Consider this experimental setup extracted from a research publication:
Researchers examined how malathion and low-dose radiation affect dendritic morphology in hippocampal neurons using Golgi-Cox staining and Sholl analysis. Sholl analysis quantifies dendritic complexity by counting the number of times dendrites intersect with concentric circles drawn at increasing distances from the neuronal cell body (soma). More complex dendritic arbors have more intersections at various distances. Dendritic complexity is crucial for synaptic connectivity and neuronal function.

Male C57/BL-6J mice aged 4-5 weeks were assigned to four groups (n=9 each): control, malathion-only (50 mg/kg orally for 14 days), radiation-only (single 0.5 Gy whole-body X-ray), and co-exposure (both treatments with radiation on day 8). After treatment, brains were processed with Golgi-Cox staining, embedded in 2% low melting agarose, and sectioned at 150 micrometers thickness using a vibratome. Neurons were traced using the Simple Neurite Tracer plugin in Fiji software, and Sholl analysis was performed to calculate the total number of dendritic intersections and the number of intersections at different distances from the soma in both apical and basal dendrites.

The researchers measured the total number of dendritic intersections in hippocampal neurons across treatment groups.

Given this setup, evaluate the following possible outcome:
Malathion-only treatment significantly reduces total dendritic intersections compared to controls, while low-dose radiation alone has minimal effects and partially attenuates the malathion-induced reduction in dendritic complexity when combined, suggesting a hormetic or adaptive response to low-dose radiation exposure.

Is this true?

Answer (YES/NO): NO